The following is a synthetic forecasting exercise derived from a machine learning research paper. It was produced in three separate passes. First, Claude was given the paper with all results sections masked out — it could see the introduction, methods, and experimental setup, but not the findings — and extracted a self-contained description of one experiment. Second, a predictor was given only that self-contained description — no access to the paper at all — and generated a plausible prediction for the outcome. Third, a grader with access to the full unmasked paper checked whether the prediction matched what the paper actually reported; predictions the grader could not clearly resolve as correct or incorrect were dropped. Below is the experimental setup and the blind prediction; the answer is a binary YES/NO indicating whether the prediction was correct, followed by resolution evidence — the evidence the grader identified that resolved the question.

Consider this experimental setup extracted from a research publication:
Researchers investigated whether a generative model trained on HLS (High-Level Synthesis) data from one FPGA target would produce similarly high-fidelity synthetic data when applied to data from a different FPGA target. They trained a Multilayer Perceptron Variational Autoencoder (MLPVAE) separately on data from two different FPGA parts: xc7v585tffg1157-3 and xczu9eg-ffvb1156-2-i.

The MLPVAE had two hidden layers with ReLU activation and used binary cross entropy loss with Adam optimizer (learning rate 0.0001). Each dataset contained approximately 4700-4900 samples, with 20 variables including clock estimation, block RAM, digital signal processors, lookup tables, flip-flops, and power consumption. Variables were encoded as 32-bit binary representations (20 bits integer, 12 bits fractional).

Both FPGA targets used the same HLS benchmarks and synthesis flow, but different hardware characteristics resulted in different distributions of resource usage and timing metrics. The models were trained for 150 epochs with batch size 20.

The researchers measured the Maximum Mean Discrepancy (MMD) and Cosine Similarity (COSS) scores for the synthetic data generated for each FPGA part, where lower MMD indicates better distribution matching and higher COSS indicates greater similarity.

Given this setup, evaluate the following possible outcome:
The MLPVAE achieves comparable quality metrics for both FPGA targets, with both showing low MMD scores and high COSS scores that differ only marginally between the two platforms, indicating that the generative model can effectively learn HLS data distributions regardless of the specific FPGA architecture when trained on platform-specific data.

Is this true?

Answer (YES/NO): YES